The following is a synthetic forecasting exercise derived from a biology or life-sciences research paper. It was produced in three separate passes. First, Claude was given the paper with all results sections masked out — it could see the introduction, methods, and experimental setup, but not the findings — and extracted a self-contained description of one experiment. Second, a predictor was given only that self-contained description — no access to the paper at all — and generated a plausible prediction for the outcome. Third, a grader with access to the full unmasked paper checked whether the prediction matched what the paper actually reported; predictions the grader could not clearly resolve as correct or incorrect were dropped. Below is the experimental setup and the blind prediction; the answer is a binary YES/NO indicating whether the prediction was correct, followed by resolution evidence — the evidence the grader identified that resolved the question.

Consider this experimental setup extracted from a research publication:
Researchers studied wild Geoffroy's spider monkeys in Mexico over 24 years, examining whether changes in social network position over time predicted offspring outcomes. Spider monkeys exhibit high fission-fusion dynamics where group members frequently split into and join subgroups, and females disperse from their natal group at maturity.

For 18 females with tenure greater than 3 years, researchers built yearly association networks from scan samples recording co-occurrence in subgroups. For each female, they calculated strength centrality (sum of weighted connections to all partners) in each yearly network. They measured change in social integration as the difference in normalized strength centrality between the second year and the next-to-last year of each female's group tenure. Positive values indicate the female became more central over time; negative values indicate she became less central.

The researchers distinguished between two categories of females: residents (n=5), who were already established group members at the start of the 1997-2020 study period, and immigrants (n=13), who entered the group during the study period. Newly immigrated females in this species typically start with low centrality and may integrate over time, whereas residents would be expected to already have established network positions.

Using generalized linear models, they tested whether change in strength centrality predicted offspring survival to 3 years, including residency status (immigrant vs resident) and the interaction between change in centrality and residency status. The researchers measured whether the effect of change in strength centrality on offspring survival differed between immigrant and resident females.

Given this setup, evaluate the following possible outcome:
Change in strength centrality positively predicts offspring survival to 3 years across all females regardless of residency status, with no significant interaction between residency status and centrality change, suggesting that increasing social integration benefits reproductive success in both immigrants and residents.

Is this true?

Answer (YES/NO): NO